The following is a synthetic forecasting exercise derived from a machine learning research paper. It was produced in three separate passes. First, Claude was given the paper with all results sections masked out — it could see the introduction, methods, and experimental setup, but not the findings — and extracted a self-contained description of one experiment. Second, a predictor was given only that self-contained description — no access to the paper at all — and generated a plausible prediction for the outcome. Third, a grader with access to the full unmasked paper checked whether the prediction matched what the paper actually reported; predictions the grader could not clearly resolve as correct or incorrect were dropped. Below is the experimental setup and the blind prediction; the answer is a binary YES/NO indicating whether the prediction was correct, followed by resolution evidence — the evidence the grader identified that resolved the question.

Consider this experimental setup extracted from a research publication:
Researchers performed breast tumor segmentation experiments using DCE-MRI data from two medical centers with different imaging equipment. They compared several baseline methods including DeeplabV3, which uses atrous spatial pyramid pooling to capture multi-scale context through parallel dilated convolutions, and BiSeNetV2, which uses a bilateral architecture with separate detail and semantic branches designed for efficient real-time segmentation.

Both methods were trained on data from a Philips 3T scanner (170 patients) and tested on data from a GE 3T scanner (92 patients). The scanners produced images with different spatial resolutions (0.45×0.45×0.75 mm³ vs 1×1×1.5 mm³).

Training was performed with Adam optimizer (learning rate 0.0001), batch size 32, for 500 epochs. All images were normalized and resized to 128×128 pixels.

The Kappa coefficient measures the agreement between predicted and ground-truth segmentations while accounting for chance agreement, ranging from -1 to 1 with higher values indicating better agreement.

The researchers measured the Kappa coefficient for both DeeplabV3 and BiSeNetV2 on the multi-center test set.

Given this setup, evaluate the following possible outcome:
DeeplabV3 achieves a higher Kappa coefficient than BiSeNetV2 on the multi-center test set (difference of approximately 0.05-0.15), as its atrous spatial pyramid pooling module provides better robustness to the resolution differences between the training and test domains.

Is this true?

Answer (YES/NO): NO